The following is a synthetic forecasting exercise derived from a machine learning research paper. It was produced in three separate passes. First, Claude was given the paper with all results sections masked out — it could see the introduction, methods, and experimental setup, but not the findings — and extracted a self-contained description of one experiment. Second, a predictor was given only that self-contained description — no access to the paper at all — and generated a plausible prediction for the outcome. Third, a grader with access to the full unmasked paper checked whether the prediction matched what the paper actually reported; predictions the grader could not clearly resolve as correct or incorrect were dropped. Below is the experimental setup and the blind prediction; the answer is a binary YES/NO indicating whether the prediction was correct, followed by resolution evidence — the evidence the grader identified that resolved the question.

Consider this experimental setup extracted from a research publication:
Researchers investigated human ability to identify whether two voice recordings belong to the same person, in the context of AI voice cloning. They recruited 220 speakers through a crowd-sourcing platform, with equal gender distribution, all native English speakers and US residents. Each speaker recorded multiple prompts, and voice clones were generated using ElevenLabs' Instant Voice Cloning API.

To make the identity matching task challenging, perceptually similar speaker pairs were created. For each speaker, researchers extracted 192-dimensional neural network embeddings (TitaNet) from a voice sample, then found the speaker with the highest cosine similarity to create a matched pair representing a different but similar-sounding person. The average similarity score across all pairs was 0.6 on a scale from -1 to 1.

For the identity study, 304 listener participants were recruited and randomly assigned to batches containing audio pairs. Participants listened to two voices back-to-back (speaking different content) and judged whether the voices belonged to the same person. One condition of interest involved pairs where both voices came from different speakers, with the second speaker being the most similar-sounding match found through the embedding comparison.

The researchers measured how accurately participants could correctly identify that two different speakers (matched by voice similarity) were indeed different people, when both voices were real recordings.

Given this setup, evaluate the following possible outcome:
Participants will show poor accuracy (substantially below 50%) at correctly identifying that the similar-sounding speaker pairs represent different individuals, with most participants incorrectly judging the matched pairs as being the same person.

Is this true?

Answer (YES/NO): NO